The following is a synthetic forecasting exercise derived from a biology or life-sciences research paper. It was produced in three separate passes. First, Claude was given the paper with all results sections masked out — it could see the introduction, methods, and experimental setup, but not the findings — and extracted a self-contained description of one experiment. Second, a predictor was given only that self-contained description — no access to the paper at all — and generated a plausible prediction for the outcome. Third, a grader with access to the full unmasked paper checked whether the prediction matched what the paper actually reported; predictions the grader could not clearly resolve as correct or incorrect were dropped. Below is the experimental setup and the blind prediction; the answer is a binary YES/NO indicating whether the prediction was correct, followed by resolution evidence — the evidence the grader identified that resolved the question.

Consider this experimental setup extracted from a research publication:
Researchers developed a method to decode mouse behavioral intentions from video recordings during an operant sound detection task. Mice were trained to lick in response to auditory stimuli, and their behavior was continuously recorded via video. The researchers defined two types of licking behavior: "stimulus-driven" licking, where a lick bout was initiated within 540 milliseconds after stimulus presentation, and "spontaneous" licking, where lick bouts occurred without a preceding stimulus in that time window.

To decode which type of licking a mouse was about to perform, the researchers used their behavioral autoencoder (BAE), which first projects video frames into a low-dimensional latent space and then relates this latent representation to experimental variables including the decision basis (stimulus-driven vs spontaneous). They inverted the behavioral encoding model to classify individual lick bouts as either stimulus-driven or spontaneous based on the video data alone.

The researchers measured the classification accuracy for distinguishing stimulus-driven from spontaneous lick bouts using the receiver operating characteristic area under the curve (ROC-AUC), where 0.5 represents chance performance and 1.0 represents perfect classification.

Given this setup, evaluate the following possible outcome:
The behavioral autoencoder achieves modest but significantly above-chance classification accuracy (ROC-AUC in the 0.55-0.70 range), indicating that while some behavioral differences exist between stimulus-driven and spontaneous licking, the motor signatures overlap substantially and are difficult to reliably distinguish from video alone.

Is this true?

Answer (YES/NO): NO